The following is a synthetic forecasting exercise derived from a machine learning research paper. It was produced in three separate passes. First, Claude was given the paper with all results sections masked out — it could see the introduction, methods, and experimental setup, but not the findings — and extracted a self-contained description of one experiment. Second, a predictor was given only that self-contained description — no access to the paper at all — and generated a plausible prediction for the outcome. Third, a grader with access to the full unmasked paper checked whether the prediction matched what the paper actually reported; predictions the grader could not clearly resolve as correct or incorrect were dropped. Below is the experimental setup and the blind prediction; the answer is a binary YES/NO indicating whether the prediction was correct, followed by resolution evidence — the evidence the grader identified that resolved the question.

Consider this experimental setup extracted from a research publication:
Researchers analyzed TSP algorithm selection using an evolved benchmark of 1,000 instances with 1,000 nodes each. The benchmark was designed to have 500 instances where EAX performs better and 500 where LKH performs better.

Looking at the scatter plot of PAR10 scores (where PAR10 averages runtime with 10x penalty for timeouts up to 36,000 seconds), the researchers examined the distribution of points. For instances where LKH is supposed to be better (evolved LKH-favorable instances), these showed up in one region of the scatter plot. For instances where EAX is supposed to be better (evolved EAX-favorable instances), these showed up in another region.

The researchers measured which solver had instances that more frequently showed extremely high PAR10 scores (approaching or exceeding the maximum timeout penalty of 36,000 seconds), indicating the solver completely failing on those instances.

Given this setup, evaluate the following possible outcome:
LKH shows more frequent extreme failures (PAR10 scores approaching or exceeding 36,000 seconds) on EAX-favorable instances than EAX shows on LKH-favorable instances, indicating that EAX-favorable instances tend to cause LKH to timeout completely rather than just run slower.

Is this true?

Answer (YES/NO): YES